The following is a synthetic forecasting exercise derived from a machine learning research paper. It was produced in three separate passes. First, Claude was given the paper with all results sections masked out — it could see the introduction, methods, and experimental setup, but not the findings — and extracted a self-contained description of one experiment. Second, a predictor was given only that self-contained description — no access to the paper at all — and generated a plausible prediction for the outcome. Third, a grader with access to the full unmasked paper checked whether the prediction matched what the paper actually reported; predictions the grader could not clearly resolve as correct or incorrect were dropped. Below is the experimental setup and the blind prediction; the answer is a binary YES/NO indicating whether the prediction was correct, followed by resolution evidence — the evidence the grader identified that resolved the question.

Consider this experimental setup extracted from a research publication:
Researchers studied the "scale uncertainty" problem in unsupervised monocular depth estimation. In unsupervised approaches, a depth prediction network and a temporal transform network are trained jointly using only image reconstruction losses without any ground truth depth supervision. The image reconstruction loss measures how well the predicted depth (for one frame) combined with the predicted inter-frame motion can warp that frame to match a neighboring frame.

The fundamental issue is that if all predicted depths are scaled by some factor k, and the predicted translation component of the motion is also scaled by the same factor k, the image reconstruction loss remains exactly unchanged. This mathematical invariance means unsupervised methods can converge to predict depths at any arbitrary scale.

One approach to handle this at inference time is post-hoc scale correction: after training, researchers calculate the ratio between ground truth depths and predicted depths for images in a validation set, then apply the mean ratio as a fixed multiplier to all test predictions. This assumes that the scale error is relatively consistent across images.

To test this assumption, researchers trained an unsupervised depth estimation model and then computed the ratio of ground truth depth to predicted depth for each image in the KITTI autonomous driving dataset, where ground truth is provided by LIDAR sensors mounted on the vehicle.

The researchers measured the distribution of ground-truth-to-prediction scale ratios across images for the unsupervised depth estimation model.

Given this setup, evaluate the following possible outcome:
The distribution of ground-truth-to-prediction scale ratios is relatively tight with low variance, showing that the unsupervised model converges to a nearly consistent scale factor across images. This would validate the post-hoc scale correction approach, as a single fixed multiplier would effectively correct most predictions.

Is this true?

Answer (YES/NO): NO